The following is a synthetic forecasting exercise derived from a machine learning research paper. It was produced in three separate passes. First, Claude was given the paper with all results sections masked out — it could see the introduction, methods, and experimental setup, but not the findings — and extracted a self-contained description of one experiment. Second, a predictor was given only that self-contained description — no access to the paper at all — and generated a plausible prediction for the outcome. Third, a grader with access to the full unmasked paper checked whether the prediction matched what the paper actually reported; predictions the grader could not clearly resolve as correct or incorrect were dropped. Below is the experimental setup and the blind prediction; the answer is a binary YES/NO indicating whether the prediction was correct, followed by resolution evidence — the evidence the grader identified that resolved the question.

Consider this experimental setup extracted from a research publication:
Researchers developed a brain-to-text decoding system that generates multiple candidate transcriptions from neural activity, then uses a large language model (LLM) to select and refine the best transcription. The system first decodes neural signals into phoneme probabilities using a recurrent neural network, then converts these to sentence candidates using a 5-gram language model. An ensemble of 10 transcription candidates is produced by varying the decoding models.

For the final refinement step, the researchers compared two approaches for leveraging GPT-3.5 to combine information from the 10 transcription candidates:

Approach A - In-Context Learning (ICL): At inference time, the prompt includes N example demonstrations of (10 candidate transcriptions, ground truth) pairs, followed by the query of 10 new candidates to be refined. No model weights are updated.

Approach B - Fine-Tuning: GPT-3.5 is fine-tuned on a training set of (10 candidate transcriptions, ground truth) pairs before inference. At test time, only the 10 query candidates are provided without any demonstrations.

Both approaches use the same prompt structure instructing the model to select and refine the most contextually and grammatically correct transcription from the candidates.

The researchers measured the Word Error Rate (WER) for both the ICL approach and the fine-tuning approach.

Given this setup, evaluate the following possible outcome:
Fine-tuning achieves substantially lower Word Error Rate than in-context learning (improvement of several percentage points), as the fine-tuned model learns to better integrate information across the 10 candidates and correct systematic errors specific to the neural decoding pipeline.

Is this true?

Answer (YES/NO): NO